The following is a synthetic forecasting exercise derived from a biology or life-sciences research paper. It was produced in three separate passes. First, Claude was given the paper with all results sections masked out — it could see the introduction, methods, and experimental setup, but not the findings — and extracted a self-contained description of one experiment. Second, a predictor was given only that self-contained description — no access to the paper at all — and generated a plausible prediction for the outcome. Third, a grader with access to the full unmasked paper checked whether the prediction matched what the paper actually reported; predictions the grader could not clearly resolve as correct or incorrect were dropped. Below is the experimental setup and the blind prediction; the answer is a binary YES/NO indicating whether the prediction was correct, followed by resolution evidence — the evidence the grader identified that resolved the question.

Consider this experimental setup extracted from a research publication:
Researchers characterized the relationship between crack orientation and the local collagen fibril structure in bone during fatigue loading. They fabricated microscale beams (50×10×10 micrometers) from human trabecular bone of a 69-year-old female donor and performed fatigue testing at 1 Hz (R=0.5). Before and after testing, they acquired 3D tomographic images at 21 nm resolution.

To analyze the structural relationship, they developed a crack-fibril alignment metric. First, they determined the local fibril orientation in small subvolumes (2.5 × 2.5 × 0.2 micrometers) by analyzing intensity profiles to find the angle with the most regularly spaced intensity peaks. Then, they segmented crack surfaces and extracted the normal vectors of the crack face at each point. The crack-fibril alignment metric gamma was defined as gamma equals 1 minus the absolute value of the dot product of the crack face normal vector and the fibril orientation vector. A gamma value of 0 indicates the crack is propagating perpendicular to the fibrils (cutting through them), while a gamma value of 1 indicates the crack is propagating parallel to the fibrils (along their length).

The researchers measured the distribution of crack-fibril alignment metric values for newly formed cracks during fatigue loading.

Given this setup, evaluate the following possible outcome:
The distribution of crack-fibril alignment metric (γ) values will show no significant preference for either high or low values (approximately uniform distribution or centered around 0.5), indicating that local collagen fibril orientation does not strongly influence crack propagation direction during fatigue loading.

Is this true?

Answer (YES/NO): NO